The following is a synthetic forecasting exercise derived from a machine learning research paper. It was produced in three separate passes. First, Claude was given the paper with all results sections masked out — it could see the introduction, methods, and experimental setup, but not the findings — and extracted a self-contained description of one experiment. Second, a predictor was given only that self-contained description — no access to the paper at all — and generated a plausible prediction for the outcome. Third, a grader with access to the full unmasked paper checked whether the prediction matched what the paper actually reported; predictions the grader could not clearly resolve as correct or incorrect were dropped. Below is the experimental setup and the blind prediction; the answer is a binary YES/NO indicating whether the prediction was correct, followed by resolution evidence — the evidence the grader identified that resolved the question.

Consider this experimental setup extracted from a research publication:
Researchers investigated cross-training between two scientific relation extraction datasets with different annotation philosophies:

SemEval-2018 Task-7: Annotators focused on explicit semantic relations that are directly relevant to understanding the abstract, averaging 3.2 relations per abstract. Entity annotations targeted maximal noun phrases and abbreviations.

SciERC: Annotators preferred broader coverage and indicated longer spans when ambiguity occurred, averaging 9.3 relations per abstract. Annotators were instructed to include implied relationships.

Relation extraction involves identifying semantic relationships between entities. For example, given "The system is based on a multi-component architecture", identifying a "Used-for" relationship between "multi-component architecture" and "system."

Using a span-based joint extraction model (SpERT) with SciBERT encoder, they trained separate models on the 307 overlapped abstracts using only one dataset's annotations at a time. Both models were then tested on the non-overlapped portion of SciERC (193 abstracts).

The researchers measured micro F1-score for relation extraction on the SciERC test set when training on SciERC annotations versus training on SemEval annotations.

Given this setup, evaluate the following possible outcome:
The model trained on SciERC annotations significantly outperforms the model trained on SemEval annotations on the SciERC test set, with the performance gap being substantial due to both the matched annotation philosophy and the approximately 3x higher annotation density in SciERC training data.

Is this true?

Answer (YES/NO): YES